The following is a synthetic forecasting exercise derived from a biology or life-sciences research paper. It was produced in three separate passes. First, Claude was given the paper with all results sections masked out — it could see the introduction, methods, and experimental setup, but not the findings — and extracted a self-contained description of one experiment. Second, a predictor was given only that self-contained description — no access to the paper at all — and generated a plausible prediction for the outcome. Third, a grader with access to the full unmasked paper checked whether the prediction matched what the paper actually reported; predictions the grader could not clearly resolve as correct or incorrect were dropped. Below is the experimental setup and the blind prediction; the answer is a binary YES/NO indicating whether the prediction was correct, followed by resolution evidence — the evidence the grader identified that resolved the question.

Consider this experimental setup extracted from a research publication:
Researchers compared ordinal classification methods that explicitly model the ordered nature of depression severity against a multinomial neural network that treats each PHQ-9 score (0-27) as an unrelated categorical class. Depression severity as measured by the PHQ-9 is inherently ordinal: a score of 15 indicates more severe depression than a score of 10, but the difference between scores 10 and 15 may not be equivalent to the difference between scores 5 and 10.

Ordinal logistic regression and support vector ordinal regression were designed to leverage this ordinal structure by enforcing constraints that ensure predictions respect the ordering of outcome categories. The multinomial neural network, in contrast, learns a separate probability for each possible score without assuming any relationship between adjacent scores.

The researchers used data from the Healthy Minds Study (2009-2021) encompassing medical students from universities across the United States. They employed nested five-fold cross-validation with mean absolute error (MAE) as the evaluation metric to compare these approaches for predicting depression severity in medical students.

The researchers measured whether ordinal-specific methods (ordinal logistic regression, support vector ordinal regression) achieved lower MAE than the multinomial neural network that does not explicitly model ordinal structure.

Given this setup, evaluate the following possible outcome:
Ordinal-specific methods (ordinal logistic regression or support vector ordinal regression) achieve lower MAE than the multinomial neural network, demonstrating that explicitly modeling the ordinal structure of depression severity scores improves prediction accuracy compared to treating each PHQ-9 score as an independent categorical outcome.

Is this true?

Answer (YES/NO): NO